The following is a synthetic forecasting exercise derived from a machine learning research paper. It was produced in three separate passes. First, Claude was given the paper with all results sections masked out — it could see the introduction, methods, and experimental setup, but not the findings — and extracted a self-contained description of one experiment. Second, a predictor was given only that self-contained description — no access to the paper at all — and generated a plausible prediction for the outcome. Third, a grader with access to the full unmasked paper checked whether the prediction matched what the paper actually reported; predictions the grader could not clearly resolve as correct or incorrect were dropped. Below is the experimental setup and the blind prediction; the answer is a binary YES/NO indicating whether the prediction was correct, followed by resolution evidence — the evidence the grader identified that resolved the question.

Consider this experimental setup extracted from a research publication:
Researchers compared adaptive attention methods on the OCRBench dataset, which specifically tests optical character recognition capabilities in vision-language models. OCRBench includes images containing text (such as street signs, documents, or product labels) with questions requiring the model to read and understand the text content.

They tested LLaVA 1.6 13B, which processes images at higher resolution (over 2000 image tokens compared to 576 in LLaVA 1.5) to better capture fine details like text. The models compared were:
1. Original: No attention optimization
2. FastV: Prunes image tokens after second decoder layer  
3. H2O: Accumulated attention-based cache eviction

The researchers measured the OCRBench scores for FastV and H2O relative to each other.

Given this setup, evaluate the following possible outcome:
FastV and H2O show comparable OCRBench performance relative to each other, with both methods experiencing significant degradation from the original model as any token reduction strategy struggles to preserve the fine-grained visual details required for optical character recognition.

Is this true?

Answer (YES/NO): NO